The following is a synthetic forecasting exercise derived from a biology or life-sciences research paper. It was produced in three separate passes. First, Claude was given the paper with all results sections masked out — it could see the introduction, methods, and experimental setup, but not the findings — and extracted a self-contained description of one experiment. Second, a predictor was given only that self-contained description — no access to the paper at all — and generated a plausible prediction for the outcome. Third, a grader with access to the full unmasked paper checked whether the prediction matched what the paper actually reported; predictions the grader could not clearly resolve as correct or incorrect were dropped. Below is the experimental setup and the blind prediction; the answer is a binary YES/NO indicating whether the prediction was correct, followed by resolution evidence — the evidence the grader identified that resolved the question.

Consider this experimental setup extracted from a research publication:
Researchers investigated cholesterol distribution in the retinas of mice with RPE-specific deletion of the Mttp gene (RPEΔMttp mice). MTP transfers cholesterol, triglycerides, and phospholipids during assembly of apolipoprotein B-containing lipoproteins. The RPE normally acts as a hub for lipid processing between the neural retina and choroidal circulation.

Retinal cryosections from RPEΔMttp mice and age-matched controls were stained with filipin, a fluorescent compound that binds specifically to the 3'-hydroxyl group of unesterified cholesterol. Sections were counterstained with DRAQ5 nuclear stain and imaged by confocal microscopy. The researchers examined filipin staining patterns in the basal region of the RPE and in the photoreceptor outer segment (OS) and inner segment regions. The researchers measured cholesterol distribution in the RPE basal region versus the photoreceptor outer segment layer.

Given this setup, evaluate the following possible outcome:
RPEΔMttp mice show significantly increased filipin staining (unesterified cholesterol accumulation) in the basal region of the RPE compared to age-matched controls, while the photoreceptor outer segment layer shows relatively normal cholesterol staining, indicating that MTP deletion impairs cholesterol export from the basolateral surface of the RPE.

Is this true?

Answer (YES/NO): NO